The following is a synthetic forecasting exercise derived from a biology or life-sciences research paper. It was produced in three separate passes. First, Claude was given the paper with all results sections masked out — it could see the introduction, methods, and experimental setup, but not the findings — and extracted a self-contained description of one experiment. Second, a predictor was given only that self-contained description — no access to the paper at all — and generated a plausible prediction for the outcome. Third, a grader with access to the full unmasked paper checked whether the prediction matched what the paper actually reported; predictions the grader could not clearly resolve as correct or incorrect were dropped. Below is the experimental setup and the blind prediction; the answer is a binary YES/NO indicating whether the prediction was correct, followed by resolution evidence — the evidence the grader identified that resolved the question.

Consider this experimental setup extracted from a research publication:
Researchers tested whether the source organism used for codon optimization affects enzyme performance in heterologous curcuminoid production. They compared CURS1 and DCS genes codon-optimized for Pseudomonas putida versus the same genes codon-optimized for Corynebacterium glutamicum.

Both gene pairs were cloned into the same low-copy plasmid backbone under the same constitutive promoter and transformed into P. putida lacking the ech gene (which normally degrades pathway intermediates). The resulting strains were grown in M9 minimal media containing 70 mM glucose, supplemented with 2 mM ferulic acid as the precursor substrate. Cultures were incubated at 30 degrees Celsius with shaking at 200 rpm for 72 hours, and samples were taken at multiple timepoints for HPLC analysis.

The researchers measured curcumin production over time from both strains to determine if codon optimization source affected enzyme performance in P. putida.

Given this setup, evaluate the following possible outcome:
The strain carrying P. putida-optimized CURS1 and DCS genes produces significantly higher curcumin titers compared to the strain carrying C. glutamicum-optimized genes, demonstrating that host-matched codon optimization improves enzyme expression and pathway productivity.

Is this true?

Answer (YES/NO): YES